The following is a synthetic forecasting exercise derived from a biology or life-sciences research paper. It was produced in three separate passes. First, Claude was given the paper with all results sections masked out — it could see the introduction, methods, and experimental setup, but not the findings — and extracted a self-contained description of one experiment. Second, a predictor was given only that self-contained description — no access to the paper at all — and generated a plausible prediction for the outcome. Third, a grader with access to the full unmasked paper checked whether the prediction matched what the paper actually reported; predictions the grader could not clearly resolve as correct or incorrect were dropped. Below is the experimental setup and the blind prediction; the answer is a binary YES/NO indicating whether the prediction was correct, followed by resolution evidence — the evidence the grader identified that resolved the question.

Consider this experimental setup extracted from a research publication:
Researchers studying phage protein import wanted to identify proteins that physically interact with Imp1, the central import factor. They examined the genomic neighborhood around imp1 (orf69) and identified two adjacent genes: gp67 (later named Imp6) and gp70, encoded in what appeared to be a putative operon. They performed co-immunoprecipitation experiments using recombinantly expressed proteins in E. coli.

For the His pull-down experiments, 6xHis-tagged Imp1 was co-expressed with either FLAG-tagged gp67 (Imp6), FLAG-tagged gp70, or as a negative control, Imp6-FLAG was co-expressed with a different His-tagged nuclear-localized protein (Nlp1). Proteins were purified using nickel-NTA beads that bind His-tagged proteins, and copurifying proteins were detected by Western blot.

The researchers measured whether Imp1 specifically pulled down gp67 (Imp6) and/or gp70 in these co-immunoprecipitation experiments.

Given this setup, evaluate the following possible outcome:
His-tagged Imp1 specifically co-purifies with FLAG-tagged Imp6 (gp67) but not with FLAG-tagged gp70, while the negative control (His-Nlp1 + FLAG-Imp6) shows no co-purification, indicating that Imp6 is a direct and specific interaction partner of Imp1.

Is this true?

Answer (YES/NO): YES